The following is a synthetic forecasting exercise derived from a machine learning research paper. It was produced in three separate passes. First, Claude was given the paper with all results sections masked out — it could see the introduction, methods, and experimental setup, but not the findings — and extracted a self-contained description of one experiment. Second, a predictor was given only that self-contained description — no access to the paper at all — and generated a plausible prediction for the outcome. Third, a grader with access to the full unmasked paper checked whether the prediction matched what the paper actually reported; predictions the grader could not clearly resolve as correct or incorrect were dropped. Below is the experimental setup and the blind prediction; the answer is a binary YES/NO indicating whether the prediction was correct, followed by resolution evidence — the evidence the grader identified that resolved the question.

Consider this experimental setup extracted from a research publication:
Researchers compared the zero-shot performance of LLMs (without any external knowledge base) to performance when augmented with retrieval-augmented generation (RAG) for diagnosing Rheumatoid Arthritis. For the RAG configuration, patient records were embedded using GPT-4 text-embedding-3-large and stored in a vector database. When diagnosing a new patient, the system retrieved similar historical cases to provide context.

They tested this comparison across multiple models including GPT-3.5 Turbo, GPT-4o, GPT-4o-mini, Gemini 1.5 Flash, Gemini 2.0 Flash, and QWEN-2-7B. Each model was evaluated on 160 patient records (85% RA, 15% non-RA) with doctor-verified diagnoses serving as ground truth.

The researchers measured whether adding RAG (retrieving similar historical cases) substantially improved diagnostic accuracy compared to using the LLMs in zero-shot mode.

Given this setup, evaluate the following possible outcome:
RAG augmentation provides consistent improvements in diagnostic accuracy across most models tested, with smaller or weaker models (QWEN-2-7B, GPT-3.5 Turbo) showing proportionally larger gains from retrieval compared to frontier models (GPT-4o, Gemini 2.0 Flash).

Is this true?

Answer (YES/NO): NO